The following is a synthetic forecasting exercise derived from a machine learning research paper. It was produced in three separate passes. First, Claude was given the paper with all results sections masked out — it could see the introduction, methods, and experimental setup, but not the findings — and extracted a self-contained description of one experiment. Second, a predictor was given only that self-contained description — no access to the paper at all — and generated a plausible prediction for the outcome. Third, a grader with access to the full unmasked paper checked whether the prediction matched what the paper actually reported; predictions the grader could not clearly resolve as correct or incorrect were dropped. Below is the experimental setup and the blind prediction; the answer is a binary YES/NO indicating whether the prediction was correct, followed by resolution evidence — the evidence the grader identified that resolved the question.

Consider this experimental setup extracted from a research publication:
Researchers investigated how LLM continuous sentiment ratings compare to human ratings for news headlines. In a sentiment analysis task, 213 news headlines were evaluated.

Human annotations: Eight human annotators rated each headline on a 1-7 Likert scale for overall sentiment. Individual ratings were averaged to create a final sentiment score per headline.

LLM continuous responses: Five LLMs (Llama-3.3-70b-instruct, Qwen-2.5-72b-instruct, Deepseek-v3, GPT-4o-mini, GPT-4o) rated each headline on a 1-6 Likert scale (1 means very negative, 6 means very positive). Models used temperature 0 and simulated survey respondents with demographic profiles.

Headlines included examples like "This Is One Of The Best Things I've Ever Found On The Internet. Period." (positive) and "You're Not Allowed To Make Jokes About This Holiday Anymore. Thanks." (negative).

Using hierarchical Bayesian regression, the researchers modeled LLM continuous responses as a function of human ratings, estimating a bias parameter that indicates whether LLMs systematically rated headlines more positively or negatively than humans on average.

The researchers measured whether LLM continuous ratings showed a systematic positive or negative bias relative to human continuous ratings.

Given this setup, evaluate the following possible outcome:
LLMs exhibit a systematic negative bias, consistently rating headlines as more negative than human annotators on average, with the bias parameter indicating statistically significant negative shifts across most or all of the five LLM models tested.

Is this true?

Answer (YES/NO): NO